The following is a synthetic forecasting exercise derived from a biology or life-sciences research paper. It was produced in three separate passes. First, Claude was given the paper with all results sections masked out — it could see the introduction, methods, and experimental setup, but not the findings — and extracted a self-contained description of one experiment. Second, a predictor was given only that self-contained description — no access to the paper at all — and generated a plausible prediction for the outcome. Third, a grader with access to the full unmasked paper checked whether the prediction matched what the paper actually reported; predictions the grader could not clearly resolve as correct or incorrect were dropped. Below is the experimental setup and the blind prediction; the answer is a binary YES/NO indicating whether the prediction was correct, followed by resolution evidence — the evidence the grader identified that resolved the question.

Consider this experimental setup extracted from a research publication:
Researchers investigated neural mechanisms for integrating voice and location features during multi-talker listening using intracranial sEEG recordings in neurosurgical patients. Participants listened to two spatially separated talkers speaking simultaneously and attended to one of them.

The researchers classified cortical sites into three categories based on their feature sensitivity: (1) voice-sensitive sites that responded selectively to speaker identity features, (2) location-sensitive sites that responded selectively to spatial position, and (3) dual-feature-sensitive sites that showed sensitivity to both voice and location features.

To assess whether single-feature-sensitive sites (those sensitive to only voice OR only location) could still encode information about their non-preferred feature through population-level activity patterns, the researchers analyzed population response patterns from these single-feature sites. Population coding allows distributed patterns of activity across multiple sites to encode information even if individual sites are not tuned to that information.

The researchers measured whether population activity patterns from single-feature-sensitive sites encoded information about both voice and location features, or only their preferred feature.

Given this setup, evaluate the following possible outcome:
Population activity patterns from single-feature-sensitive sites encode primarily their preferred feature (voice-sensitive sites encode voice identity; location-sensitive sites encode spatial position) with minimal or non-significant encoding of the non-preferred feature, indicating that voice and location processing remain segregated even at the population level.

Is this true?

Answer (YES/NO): NO